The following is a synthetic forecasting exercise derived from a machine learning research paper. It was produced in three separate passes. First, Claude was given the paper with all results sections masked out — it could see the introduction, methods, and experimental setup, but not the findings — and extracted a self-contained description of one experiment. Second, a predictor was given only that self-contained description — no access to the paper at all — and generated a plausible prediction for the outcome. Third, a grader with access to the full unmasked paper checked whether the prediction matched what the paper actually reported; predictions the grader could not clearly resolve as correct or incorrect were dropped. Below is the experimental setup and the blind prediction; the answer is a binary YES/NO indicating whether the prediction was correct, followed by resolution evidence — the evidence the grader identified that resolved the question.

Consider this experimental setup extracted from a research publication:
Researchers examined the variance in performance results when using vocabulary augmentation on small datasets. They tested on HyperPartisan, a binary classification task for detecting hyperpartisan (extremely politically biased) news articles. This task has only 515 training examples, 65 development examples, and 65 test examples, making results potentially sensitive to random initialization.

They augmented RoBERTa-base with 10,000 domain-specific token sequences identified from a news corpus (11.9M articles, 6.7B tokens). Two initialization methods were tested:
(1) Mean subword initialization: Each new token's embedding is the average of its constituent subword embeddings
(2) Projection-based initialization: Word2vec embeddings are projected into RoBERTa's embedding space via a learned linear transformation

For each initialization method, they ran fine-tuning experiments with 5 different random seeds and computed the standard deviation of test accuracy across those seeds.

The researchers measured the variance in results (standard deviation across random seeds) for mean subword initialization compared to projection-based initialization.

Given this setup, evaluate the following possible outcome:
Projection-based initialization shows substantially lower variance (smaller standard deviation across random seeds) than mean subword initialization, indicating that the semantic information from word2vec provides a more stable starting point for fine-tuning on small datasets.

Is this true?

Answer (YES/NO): NO